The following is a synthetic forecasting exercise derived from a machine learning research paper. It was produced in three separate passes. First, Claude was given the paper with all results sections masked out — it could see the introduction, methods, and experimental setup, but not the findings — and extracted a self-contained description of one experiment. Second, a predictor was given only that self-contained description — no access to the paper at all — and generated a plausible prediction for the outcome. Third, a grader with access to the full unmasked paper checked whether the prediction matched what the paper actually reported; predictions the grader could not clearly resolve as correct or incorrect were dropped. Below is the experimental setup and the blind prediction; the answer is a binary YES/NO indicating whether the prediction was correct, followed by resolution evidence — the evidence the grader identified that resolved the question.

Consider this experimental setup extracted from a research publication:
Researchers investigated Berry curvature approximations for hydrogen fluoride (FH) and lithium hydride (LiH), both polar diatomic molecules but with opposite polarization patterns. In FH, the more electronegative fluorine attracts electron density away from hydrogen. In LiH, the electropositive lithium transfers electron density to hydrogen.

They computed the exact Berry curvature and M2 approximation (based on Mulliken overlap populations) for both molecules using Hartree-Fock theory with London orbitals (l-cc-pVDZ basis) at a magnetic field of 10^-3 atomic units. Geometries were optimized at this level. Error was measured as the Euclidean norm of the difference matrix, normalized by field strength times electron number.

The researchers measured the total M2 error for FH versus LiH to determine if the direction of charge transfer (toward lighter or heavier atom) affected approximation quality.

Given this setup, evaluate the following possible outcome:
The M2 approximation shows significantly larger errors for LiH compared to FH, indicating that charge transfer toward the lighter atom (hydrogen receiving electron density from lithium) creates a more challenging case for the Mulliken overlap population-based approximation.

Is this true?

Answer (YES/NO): NO